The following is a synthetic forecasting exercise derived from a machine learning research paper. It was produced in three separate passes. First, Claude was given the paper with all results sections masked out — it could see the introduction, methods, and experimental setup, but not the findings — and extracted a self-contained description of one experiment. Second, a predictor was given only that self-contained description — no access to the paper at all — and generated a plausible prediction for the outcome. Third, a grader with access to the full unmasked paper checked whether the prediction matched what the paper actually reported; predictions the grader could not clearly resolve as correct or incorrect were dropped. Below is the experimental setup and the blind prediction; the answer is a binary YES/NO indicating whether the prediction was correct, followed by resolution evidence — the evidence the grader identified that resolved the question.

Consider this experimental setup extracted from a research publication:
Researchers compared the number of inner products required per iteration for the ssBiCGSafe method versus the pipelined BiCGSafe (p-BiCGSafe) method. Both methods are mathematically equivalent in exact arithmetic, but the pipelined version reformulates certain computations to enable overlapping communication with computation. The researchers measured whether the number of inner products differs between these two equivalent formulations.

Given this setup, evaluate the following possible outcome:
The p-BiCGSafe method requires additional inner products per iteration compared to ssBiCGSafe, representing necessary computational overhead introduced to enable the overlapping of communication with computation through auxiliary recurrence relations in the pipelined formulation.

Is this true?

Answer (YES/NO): NO